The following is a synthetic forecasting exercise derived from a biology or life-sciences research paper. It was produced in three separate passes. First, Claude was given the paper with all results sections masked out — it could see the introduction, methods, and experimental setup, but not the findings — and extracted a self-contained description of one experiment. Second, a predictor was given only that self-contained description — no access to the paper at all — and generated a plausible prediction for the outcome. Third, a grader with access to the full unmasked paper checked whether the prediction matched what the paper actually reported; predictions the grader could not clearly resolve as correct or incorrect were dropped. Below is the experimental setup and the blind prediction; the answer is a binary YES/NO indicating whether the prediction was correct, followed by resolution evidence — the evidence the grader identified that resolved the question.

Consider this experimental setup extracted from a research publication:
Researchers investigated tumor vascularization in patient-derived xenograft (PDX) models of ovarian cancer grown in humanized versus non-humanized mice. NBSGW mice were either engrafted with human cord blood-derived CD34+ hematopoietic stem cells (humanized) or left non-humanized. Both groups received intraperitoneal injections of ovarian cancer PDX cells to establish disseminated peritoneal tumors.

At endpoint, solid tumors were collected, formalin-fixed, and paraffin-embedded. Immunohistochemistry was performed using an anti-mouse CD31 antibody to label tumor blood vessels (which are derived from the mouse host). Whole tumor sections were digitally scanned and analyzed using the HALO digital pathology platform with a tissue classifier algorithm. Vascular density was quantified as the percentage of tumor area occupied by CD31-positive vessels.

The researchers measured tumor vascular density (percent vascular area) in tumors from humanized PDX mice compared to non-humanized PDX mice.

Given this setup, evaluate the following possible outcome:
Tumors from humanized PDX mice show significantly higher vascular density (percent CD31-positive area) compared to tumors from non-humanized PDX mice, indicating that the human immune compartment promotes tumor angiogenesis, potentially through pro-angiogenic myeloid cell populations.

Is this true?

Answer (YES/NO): NO